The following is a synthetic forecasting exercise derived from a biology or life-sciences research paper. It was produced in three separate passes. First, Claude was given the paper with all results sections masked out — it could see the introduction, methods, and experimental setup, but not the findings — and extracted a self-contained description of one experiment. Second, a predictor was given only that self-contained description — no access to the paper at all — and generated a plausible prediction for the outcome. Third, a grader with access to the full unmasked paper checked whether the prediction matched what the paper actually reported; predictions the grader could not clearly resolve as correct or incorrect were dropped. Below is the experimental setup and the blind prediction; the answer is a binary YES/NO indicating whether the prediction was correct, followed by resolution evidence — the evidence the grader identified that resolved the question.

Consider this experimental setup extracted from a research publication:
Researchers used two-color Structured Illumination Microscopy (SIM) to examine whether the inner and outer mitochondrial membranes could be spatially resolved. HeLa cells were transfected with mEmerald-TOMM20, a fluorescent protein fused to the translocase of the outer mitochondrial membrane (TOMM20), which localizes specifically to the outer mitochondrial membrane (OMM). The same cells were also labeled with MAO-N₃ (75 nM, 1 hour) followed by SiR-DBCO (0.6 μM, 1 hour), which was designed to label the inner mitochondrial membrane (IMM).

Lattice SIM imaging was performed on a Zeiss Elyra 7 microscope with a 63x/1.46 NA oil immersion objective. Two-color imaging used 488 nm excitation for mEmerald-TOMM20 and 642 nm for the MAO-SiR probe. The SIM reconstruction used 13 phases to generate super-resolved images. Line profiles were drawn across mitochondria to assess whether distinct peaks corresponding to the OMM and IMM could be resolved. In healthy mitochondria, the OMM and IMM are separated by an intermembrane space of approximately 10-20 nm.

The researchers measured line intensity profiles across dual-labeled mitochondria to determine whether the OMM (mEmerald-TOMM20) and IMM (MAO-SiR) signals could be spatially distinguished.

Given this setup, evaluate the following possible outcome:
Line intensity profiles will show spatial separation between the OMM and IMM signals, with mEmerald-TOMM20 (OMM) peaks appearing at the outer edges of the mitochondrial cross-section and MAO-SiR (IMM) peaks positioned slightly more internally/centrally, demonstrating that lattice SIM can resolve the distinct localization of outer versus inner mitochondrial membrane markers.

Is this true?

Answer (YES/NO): YES